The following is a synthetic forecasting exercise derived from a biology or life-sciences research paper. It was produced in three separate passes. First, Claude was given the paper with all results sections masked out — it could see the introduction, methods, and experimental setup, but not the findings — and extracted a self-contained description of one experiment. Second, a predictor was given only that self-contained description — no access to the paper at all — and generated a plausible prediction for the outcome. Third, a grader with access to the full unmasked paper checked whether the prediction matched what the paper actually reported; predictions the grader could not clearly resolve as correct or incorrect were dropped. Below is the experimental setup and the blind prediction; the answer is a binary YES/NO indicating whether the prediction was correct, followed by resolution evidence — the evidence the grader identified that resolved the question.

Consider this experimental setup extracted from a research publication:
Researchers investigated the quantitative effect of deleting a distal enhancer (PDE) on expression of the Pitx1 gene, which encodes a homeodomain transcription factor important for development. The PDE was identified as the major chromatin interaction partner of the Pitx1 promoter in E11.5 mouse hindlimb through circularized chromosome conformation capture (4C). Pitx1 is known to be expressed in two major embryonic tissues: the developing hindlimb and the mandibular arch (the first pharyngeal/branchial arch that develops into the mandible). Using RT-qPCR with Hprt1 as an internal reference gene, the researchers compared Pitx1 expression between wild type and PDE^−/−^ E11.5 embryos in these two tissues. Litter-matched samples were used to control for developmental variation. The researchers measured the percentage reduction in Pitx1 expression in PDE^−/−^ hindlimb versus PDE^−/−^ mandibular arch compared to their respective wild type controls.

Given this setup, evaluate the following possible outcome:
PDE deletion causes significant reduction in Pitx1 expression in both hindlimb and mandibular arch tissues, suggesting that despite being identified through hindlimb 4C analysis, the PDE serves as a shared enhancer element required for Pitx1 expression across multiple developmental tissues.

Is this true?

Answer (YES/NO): NO